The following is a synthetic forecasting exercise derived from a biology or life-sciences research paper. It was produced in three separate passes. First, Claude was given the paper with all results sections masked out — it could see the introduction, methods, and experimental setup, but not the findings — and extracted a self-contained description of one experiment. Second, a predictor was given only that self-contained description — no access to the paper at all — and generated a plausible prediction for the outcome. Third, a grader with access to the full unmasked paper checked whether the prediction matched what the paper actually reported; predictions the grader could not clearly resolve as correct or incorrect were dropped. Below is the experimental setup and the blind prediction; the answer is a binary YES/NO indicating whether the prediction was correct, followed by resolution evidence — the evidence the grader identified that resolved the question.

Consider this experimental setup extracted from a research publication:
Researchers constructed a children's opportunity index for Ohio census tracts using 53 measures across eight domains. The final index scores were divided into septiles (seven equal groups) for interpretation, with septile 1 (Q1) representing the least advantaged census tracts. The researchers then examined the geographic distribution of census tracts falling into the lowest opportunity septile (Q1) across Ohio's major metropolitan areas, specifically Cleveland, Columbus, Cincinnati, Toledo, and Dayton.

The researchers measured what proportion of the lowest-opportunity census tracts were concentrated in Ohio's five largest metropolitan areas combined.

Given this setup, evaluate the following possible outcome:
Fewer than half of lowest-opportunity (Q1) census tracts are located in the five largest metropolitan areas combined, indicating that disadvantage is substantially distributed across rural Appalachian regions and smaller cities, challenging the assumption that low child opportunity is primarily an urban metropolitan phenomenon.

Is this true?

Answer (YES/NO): NO